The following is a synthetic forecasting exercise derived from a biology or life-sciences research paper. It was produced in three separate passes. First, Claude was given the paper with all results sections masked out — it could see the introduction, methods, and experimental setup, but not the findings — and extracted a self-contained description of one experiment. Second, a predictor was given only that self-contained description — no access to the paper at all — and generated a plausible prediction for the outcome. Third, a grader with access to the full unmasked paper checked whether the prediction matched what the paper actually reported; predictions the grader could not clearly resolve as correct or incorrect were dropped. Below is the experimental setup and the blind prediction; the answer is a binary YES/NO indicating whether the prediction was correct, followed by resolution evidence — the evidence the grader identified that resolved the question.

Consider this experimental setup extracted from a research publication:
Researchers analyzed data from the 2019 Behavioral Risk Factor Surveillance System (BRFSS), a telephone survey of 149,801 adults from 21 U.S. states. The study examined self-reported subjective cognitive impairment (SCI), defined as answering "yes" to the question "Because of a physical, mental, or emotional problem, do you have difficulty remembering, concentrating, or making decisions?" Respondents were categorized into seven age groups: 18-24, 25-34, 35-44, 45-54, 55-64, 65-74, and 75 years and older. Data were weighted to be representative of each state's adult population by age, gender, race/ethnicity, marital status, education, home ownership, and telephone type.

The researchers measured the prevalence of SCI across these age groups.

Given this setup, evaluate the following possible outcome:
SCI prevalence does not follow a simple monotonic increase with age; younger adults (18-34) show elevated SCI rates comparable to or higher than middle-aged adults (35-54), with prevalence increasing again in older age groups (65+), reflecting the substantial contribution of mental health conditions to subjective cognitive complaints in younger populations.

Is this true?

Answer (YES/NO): NO